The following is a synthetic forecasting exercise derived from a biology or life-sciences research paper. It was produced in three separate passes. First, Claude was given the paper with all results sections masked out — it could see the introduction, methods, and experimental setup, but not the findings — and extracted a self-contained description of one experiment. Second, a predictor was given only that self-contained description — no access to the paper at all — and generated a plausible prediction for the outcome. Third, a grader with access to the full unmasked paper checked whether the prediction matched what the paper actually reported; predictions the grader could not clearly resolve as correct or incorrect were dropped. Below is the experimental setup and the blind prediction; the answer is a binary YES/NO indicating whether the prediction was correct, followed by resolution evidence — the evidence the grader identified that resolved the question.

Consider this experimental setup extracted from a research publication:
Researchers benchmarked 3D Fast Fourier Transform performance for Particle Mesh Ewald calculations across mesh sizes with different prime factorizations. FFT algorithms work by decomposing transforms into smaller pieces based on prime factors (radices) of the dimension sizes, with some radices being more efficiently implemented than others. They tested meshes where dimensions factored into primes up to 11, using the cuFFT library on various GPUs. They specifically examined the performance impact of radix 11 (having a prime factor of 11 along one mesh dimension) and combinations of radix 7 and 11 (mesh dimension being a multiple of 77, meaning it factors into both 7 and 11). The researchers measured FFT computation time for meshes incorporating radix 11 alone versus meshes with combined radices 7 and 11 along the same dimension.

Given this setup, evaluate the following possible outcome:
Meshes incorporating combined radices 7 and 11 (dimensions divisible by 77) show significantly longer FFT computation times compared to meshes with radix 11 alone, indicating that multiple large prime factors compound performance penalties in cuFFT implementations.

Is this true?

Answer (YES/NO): YES